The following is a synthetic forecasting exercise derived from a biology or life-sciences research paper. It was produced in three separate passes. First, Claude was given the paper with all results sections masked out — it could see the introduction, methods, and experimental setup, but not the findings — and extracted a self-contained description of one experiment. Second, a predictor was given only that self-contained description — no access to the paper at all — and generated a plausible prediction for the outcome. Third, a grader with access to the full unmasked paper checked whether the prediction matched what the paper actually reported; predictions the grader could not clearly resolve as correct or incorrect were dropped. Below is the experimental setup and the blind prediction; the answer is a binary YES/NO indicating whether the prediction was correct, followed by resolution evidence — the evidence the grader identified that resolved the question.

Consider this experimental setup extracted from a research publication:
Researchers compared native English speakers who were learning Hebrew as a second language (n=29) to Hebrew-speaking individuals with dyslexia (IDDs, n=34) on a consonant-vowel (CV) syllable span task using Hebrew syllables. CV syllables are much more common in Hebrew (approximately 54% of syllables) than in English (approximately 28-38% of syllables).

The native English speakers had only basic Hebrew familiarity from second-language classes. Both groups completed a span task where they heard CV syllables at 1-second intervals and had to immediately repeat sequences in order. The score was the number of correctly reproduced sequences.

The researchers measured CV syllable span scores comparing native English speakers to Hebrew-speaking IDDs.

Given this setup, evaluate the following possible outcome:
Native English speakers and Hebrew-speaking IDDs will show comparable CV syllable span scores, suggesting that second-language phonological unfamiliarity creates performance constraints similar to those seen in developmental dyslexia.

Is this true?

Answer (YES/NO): NO